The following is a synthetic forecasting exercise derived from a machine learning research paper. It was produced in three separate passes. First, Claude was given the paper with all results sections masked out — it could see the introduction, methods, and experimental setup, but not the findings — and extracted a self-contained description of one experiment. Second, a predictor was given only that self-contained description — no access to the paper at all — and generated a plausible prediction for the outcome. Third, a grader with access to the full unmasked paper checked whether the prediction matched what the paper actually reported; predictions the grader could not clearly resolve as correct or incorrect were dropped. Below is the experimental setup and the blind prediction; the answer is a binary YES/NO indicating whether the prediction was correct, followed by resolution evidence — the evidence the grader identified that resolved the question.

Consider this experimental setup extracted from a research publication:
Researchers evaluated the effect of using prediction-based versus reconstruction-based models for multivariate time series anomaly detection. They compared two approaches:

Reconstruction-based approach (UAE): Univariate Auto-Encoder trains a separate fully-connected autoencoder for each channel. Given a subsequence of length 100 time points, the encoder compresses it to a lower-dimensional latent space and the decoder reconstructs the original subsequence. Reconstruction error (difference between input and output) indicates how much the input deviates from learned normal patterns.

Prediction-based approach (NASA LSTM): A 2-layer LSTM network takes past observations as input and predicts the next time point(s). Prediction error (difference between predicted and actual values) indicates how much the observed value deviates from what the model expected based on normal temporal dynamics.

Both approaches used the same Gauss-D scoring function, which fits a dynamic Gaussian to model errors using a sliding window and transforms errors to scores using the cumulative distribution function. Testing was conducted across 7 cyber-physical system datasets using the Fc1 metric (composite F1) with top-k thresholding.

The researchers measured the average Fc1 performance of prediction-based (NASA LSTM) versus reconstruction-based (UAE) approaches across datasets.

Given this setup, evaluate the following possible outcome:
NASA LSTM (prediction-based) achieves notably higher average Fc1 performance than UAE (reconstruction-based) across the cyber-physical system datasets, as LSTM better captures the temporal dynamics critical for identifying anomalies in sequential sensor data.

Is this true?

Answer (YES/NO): NO